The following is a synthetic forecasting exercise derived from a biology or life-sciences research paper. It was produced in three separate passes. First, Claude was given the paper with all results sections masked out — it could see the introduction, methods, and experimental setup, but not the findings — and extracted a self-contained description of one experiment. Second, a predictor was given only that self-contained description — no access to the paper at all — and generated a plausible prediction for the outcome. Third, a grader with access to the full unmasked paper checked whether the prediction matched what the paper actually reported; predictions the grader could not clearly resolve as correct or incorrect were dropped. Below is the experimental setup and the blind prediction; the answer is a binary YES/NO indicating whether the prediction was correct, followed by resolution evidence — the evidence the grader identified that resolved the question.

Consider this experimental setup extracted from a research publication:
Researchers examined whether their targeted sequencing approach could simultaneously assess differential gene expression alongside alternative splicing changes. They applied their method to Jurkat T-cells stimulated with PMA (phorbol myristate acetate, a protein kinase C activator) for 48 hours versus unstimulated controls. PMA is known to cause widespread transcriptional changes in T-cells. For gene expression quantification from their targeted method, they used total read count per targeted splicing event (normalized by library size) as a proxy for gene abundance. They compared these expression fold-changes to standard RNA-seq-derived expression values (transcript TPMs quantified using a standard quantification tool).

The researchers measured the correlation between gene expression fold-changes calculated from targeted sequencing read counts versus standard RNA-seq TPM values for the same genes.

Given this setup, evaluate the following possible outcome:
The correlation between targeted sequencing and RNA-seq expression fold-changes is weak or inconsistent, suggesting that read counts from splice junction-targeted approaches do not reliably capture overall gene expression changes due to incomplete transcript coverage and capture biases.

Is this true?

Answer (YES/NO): NO